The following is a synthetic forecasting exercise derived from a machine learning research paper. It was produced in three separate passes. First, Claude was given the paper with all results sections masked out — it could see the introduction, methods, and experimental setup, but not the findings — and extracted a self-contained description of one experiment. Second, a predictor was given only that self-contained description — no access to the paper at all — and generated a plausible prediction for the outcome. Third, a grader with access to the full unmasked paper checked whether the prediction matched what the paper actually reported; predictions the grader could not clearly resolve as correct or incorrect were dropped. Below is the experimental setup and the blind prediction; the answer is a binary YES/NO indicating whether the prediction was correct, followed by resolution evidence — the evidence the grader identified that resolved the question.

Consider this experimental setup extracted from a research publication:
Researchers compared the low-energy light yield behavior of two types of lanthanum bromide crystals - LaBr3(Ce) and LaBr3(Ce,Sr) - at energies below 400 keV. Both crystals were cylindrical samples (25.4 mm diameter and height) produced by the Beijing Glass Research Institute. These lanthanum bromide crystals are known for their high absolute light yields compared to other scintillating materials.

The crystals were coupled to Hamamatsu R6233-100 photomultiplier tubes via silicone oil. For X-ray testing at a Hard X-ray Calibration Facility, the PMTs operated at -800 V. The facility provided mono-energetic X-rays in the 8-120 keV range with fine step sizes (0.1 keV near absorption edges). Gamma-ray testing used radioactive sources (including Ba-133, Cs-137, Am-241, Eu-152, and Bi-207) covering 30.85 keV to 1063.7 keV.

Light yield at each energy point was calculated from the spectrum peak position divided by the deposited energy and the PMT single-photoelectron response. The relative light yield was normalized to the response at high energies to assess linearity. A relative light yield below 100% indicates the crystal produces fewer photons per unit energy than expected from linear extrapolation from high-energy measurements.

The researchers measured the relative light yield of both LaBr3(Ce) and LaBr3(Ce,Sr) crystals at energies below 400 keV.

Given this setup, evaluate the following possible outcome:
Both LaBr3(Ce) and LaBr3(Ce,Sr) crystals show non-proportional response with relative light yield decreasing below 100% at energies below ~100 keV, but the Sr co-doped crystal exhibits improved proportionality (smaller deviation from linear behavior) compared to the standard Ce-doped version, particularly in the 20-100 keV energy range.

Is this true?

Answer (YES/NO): NO